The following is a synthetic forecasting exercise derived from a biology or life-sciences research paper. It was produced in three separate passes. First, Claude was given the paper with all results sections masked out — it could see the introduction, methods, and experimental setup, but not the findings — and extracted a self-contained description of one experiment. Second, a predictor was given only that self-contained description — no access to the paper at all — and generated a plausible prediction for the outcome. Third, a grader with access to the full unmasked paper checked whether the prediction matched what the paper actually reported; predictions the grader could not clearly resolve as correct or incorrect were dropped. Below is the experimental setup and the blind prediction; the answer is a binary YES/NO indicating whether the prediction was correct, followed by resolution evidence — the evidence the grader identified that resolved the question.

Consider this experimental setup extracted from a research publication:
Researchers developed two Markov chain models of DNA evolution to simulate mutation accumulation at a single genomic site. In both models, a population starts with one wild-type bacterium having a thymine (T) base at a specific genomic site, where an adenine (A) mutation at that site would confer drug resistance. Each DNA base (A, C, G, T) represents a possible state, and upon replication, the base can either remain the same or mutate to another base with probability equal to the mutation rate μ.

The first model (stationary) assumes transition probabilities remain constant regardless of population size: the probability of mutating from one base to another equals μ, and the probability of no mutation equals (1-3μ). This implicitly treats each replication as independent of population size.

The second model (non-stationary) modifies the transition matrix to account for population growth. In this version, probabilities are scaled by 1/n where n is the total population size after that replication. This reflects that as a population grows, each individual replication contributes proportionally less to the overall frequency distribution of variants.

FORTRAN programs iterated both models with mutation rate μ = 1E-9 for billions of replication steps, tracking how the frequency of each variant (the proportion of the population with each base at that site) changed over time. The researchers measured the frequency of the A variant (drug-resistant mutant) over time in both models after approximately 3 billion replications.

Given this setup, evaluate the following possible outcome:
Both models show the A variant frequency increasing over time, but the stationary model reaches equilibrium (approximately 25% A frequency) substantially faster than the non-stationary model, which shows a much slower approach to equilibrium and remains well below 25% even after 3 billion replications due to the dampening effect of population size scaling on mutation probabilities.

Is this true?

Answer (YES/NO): NO